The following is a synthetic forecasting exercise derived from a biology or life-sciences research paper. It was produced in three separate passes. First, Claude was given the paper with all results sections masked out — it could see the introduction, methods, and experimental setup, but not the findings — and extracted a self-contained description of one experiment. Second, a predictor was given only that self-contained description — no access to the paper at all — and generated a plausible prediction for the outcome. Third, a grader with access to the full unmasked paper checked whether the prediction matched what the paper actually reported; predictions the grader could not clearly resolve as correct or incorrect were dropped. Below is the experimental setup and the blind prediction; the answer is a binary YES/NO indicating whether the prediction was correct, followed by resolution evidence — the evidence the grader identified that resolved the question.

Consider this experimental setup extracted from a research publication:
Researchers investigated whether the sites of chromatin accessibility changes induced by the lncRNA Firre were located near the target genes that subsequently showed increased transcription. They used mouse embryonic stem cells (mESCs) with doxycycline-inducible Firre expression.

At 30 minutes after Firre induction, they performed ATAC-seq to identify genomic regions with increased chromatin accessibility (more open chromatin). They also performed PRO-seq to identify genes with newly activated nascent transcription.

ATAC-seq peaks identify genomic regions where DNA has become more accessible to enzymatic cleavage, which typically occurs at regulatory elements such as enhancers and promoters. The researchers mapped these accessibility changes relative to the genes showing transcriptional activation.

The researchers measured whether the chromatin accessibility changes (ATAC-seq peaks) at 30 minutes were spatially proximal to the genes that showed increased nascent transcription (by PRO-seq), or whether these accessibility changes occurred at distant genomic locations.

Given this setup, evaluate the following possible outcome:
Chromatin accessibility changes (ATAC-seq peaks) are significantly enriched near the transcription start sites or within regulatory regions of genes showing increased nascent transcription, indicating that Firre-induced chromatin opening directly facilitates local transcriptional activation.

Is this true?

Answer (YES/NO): YES